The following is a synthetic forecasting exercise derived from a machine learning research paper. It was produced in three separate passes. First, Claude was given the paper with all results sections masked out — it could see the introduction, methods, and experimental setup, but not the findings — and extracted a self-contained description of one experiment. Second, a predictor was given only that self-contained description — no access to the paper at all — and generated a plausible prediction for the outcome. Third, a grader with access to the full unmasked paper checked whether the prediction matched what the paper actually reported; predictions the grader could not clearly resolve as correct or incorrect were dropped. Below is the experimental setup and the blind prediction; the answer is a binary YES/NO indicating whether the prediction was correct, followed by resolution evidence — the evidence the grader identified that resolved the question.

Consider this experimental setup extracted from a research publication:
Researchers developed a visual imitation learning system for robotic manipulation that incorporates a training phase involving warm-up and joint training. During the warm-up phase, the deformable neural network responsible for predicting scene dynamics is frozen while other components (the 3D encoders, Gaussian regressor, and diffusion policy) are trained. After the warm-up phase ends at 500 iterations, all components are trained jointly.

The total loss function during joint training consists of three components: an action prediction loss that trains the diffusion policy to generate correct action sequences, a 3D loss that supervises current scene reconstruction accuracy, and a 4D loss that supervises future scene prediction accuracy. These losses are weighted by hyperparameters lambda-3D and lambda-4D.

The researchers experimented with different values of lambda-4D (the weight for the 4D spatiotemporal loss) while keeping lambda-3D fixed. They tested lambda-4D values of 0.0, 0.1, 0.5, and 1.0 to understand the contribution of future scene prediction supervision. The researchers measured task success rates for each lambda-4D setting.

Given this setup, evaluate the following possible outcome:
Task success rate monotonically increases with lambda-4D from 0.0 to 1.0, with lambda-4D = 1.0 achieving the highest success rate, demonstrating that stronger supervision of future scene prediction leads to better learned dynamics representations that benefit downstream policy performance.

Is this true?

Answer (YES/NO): NO